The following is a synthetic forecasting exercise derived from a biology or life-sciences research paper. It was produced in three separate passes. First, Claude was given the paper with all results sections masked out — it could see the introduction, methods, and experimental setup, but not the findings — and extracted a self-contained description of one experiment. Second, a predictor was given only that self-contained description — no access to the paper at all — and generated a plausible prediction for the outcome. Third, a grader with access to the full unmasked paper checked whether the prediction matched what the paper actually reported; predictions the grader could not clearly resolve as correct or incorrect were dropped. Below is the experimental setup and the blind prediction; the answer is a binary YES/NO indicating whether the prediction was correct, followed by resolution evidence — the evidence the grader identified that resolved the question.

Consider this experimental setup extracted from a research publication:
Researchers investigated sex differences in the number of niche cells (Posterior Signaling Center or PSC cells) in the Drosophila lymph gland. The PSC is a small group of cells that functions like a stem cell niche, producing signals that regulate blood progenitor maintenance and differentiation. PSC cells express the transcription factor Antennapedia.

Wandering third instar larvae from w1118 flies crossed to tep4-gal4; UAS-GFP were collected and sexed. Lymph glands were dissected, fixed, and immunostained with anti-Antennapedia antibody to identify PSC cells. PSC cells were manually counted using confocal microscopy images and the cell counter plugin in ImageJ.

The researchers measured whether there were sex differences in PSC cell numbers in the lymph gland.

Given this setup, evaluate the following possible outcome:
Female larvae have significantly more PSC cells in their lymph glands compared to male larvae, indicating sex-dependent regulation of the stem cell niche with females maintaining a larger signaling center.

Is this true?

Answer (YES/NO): YES